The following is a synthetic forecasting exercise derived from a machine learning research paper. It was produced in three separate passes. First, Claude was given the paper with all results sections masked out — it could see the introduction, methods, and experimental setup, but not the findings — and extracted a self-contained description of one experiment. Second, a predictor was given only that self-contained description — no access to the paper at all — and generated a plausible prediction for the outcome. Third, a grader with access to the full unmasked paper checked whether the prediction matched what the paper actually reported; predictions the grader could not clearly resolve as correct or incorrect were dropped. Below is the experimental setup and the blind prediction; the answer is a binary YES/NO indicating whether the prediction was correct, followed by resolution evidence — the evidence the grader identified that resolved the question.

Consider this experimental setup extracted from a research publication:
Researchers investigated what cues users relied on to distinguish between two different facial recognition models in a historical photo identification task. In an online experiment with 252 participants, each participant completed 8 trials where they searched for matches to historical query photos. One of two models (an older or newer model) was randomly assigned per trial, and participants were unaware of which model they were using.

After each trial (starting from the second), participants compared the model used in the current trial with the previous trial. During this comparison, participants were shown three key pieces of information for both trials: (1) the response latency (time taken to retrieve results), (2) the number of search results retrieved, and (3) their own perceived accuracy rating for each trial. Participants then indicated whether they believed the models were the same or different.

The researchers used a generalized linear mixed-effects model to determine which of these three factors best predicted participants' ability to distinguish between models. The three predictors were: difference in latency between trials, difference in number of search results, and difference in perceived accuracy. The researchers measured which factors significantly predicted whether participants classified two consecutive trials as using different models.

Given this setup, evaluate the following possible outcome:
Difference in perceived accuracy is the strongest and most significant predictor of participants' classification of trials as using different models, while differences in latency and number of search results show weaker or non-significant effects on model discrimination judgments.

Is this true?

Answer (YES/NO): YES